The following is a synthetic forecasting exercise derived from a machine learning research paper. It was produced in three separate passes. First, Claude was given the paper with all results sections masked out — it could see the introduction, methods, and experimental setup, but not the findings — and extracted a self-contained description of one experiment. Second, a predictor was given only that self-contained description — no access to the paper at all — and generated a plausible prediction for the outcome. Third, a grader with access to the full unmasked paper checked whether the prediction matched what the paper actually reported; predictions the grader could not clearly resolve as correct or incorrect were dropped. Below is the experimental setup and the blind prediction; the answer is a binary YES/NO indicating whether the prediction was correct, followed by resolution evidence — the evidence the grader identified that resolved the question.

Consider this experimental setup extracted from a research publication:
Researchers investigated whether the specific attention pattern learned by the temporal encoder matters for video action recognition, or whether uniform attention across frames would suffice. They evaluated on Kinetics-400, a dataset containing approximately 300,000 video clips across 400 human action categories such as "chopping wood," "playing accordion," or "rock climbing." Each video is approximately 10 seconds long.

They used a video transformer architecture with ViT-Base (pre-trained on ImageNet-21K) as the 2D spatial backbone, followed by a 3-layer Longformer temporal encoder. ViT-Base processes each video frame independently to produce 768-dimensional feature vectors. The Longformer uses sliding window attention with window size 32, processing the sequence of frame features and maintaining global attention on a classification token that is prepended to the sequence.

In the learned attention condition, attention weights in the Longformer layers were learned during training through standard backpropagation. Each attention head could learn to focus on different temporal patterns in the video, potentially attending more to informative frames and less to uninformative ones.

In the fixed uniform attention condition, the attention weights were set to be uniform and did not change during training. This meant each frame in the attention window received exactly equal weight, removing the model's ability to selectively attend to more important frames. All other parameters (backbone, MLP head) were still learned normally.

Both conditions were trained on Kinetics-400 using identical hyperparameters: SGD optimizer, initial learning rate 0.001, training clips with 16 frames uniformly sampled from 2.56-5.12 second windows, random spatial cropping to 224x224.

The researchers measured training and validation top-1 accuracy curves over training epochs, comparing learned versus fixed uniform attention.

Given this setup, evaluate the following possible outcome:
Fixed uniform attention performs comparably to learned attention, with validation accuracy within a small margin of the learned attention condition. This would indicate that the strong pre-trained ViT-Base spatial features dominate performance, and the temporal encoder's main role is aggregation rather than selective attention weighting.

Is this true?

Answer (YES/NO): NO